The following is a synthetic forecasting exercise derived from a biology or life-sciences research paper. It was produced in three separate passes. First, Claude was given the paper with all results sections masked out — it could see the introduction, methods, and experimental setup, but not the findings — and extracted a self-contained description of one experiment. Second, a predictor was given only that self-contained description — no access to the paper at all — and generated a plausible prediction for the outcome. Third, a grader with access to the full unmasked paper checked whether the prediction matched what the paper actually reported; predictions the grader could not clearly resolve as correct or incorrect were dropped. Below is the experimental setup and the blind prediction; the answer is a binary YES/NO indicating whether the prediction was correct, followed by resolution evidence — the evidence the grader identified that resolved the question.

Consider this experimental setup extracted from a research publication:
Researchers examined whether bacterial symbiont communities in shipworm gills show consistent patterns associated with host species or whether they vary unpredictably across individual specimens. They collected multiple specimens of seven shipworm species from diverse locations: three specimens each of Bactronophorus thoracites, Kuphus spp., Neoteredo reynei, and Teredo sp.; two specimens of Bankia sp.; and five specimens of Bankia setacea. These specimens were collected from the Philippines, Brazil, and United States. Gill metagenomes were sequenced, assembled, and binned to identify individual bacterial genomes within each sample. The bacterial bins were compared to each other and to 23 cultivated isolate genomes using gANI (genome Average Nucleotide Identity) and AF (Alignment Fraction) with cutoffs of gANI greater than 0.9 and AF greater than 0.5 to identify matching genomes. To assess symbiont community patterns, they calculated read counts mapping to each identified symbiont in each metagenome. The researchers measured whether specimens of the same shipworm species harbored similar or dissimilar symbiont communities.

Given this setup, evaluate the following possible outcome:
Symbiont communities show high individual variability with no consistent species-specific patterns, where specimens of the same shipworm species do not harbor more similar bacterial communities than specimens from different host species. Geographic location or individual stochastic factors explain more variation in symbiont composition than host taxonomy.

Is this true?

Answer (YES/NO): NO